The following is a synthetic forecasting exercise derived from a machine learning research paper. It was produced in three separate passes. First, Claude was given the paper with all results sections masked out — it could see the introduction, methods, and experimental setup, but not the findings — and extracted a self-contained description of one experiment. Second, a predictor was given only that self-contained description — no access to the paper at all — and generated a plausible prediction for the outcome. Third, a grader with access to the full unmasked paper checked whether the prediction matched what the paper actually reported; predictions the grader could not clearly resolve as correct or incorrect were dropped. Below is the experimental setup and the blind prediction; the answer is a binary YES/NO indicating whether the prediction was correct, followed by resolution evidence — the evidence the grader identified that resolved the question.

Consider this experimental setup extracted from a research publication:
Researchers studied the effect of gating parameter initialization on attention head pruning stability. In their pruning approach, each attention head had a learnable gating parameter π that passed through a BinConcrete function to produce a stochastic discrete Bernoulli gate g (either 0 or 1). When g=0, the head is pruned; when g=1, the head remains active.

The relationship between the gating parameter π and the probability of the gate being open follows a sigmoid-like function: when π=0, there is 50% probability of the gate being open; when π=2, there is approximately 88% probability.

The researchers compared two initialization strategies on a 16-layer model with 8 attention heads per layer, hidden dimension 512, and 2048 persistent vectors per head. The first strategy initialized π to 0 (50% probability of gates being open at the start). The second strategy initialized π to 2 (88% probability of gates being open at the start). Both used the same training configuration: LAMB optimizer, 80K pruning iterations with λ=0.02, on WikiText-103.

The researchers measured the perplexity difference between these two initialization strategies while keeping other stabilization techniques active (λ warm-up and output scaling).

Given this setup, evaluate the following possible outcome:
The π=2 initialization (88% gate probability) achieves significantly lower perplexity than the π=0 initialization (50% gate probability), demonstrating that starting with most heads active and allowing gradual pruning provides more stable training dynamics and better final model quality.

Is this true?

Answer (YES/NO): YES